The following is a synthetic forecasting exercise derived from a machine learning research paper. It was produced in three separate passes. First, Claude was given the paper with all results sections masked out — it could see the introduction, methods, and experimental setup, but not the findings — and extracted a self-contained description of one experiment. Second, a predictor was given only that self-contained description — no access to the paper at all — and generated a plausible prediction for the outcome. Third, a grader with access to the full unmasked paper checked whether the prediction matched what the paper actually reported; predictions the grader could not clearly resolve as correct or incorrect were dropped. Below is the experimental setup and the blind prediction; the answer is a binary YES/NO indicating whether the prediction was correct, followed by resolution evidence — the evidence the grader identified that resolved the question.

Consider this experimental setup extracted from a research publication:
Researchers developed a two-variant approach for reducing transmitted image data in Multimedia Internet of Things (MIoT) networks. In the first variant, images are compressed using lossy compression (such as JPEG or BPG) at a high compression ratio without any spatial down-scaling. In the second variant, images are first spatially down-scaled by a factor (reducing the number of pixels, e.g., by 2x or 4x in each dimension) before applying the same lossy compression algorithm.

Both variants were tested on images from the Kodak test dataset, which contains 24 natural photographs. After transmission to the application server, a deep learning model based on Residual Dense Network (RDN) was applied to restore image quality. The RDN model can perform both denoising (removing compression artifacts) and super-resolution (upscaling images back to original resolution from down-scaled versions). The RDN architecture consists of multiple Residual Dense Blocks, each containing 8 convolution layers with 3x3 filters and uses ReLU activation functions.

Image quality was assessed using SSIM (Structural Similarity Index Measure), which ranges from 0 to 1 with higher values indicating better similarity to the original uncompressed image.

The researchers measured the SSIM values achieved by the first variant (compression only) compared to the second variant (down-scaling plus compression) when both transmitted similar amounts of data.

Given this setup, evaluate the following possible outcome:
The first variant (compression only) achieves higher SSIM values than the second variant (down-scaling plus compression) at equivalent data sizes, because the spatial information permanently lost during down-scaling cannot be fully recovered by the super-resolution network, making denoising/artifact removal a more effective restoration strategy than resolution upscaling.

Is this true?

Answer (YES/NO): YES